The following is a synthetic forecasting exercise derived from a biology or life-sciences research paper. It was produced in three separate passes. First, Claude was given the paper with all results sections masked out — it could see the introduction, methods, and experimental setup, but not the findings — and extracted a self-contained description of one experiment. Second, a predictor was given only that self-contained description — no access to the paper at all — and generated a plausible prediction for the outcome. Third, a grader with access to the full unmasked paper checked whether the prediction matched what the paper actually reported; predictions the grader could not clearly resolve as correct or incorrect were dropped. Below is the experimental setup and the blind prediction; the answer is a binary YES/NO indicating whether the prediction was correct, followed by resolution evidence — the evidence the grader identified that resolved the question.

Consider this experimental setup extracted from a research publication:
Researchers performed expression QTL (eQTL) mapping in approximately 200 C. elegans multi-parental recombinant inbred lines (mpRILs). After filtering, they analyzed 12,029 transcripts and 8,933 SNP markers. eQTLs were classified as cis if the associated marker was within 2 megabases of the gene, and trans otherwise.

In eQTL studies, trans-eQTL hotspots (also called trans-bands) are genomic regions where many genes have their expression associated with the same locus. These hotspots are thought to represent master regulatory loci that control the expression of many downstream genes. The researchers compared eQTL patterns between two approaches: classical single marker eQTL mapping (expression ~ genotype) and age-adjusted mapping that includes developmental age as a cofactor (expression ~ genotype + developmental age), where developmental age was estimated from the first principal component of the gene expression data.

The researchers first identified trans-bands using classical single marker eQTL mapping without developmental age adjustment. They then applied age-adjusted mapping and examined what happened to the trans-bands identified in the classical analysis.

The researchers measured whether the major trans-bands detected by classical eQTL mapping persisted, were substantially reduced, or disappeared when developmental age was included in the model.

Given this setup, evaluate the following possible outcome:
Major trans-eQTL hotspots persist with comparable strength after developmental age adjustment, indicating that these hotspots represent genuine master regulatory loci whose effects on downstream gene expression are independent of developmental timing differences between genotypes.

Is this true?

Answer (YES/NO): NO